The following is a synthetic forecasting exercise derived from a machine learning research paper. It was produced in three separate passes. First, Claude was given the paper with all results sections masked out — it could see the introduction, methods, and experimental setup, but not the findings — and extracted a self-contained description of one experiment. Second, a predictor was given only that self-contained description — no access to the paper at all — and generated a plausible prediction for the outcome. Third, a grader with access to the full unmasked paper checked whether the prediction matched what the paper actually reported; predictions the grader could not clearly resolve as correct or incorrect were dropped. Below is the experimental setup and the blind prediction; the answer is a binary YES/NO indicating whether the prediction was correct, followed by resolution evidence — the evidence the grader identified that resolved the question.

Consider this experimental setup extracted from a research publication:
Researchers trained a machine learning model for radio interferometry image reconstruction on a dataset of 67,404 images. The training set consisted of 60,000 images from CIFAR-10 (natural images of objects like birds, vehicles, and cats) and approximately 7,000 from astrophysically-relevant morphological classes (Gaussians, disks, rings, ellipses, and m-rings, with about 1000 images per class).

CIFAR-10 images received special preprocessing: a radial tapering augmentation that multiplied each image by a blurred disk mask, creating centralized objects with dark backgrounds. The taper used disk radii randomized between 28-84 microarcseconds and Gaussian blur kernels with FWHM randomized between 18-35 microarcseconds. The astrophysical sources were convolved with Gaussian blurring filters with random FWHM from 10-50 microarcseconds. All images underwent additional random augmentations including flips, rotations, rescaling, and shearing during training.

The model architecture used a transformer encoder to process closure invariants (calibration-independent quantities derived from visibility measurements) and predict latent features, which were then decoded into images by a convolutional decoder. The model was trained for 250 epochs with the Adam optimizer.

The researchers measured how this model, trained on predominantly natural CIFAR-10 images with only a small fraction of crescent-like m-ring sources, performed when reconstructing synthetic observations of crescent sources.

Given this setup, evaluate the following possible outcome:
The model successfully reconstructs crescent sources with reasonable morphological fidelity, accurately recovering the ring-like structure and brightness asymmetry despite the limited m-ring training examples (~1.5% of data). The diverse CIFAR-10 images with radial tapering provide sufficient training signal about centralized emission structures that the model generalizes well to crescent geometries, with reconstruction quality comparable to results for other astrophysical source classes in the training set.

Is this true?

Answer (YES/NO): YES